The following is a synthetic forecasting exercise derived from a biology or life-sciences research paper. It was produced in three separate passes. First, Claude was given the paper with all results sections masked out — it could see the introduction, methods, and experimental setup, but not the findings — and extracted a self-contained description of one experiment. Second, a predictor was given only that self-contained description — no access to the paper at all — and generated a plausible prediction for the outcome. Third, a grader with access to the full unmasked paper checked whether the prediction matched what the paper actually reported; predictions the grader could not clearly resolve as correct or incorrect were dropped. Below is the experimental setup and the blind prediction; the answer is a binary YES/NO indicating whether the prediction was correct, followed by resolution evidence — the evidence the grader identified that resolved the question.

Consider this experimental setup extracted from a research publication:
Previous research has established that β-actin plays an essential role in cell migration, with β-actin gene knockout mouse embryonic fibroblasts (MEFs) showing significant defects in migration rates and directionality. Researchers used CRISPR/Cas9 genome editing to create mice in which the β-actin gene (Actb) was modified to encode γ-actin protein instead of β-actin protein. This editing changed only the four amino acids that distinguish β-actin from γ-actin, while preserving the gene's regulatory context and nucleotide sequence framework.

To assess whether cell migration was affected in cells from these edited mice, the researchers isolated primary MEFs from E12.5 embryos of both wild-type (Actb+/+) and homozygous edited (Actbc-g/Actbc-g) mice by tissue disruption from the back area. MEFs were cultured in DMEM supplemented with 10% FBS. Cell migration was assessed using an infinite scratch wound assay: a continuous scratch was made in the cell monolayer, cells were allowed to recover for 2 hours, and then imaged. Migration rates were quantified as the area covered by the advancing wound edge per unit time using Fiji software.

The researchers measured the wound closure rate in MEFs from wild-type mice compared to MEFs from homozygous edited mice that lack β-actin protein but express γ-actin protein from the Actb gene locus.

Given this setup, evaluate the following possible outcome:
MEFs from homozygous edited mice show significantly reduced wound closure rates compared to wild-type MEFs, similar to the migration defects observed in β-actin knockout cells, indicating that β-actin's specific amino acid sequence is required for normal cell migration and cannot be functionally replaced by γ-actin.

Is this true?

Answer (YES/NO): NO